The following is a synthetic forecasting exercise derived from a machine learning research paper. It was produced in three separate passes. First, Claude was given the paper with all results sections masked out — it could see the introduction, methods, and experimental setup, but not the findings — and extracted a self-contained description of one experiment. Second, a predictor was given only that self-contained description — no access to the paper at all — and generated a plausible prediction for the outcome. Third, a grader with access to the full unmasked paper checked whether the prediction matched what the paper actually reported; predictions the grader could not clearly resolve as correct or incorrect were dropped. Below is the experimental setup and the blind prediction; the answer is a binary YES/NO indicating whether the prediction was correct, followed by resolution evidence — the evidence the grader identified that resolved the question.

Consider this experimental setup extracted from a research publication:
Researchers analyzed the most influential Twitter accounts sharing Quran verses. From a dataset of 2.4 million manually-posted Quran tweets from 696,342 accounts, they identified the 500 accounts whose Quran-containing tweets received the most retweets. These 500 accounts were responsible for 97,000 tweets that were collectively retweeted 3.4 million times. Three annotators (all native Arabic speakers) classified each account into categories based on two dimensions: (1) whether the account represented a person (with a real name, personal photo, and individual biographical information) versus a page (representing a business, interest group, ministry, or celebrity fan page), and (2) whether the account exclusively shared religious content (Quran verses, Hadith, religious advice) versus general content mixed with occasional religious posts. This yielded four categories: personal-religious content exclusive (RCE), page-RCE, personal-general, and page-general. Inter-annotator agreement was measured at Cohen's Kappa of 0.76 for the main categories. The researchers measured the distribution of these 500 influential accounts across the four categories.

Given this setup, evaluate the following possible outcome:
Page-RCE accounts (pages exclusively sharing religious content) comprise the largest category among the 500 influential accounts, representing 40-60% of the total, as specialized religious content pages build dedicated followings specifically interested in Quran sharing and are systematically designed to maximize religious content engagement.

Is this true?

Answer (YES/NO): NO